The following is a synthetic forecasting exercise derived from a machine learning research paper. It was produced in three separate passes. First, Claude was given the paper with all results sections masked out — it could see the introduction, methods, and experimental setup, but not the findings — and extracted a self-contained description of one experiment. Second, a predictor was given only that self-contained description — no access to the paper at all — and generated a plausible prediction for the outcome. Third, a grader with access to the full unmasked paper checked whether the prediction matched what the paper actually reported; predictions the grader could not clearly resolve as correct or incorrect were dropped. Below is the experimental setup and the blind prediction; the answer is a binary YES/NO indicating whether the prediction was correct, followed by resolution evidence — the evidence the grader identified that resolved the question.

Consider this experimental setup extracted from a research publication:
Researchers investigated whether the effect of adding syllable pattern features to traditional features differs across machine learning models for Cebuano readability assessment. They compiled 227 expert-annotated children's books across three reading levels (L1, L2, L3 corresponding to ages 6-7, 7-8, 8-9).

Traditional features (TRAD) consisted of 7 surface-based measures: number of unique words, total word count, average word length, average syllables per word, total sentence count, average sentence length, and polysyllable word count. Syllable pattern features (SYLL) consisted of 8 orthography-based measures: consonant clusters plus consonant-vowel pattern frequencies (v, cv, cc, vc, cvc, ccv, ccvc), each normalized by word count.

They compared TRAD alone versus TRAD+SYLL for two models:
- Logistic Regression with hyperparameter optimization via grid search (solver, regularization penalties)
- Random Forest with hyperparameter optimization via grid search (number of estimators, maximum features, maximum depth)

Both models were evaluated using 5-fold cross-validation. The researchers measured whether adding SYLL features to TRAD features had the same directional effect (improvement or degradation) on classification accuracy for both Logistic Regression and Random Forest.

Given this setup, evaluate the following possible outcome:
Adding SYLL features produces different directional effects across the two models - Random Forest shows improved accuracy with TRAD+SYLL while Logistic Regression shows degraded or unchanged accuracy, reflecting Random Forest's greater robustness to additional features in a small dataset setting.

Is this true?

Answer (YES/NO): YES